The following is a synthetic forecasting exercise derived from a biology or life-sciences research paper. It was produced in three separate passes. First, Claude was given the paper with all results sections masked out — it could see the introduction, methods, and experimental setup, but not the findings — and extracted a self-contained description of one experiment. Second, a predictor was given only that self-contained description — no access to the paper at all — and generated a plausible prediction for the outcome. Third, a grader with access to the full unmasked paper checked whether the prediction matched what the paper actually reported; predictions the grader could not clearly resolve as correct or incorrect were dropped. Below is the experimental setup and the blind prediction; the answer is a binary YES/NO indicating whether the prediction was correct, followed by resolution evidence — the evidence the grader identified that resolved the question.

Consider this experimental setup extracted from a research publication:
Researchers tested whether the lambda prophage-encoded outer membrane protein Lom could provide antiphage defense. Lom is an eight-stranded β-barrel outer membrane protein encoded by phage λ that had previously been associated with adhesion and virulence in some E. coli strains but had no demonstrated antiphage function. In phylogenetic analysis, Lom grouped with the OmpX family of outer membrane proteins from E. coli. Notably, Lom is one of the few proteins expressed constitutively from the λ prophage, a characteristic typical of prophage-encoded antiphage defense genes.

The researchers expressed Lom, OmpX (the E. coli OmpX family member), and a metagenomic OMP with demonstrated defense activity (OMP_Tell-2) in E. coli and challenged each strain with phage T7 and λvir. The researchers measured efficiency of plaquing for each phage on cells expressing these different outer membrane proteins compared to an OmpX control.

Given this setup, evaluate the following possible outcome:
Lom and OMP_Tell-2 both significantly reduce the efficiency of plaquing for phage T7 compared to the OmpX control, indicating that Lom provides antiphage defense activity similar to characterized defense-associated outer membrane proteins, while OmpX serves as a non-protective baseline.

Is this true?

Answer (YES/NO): NO